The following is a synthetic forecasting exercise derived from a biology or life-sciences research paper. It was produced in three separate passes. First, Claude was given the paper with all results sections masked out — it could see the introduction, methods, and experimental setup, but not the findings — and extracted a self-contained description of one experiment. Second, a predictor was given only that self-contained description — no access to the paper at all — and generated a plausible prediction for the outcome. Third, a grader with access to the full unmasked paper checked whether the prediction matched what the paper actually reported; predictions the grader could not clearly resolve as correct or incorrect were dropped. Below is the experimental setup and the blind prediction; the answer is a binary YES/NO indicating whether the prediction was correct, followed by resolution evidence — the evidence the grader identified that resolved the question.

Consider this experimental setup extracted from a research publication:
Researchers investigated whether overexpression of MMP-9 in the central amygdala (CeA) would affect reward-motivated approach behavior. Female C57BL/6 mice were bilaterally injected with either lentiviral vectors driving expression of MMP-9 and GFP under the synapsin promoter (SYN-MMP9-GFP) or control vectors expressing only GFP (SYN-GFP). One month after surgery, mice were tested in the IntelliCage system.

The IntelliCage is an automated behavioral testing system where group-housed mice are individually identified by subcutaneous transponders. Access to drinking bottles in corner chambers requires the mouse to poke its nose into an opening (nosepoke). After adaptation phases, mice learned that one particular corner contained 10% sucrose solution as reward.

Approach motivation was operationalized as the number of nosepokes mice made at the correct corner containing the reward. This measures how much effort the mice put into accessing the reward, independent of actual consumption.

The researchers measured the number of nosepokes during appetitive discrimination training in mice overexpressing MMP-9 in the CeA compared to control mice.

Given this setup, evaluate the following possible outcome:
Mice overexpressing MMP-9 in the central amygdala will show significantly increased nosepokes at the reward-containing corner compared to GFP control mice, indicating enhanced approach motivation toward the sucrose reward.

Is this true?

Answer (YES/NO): YES